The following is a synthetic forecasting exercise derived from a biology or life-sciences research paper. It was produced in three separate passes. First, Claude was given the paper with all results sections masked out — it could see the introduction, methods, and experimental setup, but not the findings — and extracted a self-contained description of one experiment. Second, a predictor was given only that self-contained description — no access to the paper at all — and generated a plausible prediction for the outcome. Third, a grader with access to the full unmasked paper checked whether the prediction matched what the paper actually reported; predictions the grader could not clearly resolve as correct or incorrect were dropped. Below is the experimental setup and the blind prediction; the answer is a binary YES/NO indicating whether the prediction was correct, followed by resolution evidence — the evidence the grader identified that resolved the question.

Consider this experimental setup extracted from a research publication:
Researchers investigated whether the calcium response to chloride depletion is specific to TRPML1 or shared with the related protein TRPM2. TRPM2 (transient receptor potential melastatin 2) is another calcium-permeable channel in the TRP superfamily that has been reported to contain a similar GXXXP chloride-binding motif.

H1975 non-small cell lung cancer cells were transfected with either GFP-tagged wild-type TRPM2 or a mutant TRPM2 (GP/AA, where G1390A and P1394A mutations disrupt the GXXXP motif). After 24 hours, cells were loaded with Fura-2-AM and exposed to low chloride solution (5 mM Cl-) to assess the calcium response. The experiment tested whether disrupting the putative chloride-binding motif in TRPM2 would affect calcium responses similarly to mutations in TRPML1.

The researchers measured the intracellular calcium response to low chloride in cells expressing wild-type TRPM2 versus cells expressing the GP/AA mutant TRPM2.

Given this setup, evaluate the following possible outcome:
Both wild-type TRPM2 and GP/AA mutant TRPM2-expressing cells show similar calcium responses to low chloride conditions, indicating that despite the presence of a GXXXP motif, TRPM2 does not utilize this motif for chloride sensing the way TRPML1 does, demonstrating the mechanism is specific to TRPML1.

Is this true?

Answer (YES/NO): YES